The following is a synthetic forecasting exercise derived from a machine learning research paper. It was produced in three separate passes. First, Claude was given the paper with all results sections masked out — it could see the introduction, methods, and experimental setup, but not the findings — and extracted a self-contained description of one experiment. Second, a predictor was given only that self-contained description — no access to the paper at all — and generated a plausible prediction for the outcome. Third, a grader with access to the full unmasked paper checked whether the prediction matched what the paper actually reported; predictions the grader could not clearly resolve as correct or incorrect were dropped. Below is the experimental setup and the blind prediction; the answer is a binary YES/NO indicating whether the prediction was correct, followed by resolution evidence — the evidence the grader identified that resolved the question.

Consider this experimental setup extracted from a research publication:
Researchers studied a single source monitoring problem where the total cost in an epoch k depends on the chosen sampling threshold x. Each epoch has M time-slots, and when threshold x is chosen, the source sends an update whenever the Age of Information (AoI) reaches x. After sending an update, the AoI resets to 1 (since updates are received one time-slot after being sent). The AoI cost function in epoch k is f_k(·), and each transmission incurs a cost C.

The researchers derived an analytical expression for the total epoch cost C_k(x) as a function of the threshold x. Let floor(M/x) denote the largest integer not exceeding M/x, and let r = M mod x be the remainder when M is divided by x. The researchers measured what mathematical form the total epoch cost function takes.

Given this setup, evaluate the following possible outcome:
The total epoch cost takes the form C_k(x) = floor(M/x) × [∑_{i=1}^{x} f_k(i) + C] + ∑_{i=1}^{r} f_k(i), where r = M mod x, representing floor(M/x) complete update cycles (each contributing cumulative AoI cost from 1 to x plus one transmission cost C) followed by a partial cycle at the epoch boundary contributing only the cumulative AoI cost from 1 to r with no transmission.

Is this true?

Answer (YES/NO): NO